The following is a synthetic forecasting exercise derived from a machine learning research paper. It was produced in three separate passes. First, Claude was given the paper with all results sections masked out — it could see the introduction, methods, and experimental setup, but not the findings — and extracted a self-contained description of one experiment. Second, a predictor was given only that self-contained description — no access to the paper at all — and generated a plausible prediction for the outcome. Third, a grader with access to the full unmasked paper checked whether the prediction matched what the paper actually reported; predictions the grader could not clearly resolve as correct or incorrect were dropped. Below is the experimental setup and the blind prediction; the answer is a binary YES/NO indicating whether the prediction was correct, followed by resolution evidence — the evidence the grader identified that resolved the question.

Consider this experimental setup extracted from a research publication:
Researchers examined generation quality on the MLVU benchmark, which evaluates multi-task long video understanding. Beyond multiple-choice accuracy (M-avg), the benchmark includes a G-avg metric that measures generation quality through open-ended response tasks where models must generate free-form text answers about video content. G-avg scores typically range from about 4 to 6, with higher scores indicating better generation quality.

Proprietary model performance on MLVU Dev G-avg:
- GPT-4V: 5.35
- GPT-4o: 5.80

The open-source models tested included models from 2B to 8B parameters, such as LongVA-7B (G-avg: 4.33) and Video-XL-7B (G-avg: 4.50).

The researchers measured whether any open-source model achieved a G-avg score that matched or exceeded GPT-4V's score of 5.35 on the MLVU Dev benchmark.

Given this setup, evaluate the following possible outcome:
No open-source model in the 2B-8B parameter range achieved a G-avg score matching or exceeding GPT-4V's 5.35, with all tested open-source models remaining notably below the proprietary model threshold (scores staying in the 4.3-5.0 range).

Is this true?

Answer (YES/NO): NO